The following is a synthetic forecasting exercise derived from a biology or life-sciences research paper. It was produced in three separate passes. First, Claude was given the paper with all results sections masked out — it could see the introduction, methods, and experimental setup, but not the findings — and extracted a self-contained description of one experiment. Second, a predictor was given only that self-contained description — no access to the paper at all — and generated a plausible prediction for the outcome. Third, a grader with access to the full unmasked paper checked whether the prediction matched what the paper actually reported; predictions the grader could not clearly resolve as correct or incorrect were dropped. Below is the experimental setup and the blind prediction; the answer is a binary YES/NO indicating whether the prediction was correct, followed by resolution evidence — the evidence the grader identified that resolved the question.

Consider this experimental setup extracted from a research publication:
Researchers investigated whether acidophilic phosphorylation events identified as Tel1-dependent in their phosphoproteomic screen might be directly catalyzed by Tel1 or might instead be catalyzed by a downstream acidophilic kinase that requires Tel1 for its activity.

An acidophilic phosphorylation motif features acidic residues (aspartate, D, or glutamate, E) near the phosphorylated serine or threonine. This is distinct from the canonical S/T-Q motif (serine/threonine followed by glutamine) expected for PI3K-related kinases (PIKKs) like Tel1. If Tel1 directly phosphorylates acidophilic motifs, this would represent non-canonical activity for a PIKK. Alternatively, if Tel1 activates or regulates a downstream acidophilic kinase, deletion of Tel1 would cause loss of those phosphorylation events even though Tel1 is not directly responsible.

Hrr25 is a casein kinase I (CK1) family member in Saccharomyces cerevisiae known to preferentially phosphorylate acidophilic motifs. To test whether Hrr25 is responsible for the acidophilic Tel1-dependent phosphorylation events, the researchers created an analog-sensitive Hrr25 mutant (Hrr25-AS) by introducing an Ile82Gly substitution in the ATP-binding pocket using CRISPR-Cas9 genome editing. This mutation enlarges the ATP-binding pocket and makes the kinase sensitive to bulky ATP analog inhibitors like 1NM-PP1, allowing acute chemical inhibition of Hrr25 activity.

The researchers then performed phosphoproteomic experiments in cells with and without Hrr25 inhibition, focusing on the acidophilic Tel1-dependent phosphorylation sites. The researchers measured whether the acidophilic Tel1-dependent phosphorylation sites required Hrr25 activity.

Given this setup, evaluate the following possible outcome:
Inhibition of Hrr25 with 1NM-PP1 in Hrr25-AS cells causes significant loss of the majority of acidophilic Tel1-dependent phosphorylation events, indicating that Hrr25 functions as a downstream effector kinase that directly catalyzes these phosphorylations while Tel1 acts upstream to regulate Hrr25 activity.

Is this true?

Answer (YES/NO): NO